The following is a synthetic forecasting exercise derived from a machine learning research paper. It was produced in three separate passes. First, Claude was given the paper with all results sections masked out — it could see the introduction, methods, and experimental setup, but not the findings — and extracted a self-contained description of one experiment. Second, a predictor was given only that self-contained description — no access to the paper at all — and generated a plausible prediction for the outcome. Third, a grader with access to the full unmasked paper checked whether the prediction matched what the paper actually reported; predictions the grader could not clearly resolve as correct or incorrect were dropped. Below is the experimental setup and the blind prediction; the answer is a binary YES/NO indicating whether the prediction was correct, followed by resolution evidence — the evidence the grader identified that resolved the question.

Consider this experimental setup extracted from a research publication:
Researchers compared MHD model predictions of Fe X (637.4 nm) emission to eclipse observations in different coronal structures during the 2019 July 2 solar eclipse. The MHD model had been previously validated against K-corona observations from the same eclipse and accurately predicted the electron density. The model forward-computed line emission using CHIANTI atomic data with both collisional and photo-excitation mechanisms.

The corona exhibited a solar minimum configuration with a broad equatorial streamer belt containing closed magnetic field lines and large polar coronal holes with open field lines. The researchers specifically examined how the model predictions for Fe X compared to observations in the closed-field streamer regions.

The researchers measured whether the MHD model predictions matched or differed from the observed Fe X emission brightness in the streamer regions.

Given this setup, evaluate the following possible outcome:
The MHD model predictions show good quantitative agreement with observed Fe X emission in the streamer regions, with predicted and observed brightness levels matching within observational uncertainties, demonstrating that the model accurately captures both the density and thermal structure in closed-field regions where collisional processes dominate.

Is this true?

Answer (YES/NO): NO